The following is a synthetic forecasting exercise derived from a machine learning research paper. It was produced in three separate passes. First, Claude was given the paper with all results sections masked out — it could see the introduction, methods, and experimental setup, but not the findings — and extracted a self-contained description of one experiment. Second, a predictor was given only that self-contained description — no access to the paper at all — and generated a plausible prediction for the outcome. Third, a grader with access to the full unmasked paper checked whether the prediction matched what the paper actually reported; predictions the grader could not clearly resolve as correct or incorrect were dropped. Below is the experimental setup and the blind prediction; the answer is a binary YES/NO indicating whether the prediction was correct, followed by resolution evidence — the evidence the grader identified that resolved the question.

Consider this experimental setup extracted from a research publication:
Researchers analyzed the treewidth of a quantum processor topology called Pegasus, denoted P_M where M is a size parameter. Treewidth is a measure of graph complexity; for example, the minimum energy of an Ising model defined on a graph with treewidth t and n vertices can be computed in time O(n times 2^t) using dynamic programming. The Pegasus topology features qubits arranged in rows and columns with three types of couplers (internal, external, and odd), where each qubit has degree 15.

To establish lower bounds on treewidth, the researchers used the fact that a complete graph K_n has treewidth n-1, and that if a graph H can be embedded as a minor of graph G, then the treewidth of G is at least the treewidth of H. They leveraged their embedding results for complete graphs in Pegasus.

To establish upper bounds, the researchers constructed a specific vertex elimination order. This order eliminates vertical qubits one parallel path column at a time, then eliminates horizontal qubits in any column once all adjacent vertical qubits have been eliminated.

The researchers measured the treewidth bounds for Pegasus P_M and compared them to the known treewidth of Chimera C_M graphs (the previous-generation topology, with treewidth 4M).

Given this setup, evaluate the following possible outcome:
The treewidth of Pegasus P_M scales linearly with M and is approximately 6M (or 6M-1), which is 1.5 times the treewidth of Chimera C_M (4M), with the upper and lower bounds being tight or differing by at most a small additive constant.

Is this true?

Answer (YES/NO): NO